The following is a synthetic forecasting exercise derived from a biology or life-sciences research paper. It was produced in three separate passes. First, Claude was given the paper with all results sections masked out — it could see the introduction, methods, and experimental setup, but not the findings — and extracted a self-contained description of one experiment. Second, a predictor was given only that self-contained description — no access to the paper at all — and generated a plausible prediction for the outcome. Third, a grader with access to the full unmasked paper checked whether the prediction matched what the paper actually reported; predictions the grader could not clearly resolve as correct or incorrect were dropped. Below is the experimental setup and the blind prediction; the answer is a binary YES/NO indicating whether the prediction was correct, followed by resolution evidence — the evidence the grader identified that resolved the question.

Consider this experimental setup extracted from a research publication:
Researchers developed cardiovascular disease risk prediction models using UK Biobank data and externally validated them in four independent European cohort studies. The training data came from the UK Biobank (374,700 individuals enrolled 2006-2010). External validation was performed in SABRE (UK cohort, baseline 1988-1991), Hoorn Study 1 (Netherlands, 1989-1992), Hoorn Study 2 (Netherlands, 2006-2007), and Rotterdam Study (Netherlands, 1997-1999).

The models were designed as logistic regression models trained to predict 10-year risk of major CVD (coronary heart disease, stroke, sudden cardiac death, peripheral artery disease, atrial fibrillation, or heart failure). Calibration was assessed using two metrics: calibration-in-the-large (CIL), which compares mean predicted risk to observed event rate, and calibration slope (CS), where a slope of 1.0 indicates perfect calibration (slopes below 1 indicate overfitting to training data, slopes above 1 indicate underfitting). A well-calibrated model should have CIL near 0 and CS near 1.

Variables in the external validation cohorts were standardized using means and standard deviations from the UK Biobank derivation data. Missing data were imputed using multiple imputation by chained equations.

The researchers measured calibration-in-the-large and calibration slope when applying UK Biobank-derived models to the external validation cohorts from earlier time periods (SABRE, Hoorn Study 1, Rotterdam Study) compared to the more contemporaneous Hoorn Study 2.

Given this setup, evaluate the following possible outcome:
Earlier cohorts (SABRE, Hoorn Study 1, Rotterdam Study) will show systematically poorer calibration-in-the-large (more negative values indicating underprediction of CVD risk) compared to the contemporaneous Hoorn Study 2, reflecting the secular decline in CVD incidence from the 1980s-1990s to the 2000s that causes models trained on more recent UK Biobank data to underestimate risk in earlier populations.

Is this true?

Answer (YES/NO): NO